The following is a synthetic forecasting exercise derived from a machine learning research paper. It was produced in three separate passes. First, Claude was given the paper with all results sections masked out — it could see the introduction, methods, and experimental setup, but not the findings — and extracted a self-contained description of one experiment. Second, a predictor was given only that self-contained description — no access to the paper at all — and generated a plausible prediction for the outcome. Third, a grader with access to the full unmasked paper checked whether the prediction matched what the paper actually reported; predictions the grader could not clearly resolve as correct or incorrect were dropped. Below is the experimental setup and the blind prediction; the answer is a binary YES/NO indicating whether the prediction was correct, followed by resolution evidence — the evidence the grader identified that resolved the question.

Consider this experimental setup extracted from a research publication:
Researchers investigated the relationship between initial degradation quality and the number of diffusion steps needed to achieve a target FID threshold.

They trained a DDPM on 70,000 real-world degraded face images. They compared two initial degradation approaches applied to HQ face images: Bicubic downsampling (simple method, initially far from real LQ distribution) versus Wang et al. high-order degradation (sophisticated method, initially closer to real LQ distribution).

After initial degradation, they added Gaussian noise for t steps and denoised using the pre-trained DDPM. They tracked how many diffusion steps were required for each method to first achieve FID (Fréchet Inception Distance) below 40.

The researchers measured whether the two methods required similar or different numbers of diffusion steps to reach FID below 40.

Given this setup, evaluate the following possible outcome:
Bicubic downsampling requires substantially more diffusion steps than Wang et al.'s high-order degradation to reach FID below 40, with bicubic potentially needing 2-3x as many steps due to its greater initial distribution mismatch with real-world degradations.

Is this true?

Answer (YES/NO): YES